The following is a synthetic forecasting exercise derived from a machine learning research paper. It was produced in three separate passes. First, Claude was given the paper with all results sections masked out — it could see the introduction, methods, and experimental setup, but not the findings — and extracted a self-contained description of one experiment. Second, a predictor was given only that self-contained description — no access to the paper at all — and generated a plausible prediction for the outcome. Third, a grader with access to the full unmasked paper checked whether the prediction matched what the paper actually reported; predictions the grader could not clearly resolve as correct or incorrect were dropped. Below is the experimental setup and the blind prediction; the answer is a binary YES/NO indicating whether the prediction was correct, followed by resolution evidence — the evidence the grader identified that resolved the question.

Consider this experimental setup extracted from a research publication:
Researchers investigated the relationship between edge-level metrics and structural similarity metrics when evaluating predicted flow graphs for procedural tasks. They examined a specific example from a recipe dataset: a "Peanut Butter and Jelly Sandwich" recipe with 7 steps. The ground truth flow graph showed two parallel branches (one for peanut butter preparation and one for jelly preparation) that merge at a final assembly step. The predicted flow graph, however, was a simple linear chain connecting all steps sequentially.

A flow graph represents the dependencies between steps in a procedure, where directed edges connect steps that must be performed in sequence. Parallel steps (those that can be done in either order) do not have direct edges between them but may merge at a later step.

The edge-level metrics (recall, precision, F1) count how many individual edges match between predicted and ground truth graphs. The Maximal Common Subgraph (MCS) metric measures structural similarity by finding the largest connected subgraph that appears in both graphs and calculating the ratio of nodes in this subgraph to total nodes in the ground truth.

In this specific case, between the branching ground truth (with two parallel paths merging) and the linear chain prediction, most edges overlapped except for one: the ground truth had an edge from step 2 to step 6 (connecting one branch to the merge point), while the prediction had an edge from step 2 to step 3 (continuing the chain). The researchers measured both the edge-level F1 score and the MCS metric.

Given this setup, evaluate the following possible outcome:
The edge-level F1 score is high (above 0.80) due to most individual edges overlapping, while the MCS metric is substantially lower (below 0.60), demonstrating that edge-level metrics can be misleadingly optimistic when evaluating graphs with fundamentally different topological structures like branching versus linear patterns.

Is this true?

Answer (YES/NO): YES